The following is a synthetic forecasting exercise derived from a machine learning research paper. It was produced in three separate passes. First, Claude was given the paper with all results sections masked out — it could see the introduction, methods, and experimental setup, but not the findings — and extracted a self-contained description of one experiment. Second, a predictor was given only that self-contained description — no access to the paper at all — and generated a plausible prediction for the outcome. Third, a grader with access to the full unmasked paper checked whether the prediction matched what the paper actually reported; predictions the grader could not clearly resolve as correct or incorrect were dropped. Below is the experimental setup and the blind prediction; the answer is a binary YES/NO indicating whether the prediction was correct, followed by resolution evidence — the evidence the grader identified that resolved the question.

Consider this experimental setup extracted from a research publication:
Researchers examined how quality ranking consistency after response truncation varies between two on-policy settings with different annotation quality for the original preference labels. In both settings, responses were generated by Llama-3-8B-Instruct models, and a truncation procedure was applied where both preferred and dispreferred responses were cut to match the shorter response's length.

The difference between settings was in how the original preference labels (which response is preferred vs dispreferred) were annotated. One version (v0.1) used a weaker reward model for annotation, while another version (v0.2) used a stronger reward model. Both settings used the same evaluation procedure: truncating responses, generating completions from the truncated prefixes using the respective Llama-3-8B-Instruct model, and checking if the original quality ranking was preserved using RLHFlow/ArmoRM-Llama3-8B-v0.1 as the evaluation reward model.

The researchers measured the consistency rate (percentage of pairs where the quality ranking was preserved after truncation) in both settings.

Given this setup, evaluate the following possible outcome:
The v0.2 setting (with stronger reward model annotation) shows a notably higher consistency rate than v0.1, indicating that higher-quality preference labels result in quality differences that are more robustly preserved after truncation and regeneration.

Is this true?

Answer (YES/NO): YES